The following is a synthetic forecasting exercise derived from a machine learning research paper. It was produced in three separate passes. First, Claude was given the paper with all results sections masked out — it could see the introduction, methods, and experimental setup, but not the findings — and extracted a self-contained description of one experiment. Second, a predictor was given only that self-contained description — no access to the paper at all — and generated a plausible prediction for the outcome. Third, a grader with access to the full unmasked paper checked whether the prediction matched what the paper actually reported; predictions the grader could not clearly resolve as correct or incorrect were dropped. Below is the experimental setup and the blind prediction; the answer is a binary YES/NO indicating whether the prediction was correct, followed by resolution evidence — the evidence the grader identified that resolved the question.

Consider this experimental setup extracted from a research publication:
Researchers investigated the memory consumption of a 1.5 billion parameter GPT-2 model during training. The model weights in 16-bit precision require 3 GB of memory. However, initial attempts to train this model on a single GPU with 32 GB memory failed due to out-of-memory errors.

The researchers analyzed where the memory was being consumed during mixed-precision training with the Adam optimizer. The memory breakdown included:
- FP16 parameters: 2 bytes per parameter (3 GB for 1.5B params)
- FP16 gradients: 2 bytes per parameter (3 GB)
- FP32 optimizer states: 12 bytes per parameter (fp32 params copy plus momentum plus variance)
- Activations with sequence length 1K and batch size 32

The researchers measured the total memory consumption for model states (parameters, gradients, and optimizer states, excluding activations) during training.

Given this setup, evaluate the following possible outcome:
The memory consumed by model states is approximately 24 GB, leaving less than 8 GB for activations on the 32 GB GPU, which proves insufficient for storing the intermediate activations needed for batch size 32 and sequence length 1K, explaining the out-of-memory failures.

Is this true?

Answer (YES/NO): NO